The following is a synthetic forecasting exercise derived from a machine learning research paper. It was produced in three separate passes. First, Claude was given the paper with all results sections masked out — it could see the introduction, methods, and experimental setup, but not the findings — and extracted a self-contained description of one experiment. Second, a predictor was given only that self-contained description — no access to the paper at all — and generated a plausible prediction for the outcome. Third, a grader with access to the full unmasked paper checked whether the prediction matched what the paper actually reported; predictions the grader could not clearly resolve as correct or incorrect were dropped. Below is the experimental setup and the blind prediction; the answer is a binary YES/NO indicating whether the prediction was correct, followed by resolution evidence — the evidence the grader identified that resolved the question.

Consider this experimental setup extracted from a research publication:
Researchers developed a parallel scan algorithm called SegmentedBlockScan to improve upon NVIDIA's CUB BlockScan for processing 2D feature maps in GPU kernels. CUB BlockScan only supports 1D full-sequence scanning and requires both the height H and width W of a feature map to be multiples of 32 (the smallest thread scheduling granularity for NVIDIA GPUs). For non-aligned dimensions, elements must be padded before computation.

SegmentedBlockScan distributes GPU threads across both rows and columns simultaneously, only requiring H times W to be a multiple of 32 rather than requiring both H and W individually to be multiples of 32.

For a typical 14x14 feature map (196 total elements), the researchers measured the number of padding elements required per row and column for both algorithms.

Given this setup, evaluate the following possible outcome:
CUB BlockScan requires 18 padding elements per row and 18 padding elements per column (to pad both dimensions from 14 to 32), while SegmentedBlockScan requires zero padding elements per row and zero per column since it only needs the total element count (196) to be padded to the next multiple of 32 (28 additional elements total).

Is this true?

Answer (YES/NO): NO